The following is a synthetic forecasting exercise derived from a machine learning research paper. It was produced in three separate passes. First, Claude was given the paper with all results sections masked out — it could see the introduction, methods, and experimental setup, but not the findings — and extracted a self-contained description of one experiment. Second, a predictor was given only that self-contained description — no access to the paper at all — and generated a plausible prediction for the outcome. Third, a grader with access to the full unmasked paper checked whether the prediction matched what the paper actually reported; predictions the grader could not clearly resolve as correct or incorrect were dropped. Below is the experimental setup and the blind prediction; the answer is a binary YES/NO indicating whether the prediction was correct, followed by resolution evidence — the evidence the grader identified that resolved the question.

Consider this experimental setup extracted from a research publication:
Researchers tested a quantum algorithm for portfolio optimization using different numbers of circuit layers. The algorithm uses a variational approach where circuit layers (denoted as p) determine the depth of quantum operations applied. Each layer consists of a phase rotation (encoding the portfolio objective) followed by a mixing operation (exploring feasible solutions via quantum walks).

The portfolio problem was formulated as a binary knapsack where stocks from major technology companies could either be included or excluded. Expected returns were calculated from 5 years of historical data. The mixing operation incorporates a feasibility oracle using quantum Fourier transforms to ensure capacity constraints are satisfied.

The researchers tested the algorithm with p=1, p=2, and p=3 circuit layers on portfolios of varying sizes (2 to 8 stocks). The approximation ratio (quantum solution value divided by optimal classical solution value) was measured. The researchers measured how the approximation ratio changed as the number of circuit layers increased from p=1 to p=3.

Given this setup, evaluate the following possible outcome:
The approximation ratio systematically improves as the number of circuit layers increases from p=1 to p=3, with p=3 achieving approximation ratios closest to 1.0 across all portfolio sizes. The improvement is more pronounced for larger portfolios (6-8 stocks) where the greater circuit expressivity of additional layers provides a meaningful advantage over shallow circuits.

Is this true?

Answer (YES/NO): NO